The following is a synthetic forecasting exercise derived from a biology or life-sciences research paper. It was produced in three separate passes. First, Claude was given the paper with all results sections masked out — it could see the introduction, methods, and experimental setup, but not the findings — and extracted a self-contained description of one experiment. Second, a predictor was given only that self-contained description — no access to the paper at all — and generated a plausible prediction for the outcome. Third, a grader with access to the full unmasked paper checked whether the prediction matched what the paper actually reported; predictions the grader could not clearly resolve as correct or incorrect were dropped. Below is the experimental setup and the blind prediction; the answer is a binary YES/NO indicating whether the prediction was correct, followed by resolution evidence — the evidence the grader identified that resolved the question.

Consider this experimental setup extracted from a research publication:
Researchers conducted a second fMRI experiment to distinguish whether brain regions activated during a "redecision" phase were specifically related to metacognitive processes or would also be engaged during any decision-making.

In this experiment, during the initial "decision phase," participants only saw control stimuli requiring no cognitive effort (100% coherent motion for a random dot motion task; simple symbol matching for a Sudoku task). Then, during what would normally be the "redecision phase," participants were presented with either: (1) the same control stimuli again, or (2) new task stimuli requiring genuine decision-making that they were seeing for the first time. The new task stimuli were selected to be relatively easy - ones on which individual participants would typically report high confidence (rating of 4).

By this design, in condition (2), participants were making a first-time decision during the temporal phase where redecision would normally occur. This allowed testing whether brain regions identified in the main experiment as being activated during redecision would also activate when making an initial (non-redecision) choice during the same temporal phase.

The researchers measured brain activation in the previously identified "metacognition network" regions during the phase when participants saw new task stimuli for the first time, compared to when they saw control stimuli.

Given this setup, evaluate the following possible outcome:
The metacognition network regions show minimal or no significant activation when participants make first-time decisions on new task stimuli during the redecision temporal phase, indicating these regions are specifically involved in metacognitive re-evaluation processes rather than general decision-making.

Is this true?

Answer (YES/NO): YES